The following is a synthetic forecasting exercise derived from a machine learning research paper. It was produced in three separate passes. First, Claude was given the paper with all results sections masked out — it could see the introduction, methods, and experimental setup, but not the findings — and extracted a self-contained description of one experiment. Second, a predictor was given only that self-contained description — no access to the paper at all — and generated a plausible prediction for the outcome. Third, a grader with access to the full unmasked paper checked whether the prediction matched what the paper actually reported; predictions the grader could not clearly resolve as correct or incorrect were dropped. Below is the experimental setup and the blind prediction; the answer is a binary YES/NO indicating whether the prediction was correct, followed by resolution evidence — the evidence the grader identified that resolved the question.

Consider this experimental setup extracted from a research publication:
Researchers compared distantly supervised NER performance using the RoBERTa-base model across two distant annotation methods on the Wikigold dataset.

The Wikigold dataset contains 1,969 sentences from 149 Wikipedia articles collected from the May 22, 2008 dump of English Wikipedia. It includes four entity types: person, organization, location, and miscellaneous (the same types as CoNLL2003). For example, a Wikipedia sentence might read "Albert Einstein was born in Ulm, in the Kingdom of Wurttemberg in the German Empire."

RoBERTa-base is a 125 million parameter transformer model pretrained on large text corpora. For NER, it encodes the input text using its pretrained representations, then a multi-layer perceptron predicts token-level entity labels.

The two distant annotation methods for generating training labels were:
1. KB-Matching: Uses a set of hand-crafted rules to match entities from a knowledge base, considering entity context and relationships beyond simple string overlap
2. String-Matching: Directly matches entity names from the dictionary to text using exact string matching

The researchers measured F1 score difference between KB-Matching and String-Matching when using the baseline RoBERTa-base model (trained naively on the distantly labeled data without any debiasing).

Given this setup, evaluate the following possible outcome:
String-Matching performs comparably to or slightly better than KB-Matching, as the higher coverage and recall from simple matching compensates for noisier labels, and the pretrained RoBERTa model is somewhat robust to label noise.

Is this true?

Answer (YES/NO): NO